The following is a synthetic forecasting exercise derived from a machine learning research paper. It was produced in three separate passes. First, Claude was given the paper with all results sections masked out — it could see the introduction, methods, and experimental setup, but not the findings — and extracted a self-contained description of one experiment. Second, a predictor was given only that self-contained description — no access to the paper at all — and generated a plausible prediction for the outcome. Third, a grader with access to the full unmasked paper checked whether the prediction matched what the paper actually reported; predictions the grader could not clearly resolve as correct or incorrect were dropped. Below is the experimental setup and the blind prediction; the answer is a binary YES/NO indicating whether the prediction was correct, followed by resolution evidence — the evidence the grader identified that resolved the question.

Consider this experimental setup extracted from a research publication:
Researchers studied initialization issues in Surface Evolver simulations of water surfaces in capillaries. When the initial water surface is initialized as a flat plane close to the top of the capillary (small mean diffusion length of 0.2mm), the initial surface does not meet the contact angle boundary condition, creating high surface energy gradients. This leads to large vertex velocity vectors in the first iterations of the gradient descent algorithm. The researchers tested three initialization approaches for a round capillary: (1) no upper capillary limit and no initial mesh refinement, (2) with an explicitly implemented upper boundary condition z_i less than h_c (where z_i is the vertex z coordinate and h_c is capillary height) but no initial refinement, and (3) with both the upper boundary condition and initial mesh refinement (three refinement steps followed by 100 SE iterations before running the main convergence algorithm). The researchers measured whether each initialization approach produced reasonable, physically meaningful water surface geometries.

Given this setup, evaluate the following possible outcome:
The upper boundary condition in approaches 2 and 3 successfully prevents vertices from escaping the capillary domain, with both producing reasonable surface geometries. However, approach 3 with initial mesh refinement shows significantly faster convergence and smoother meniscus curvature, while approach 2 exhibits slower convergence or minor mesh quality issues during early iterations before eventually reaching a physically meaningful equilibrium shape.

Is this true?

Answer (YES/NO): NO